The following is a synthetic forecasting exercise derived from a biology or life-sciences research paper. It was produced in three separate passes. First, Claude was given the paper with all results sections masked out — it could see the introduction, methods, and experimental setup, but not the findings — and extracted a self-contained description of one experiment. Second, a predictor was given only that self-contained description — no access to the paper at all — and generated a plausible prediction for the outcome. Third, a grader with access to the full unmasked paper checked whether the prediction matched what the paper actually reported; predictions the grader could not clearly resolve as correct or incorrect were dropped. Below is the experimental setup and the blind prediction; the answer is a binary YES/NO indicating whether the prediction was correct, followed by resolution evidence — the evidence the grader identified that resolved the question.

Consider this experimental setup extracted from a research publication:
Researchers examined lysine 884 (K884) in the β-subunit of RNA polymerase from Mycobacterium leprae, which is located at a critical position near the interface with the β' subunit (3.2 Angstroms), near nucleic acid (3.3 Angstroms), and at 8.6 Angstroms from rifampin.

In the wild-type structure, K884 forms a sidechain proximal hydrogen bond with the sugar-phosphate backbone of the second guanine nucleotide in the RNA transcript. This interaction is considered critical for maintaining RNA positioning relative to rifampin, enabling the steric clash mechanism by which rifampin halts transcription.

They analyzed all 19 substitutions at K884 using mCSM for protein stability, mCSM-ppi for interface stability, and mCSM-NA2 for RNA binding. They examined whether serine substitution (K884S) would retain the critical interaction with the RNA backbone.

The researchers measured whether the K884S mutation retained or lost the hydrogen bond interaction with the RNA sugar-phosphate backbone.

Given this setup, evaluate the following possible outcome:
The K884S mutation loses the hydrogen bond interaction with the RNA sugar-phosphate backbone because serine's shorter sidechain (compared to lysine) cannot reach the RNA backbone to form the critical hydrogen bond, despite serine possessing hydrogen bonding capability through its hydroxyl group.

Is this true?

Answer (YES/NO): YES